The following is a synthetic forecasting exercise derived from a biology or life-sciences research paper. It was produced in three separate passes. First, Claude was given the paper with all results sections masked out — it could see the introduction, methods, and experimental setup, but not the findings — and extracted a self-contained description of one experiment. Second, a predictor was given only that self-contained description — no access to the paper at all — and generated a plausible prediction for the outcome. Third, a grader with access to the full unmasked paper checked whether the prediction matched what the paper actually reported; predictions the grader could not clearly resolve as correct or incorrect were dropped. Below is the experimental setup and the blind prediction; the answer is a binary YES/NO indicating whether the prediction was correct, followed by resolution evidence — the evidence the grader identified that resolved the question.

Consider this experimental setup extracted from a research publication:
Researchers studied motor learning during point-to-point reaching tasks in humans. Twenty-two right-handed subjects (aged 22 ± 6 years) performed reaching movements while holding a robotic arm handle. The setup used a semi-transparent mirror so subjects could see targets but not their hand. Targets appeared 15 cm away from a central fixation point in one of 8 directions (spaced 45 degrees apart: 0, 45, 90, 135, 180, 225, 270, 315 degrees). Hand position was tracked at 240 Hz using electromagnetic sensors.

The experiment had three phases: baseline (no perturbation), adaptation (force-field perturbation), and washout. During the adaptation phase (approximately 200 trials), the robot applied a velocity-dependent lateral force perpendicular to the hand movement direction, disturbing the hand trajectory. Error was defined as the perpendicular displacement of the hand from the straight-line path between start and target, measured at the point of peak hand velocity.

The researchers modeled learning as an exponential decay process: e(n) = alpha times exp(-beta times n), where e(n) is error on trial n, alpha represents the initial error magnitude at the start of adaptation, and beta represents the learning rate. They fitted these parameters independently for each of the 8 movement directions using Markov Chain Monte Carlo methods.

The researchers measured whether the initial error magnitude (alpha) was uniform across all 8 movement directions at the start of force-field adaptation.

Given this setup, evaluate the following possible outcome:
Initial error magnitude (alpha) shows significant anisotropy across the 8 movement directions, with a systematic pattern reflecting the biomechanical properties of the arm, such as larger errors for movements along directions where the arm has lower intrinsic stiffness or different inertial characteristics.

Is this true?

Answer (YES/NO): YES